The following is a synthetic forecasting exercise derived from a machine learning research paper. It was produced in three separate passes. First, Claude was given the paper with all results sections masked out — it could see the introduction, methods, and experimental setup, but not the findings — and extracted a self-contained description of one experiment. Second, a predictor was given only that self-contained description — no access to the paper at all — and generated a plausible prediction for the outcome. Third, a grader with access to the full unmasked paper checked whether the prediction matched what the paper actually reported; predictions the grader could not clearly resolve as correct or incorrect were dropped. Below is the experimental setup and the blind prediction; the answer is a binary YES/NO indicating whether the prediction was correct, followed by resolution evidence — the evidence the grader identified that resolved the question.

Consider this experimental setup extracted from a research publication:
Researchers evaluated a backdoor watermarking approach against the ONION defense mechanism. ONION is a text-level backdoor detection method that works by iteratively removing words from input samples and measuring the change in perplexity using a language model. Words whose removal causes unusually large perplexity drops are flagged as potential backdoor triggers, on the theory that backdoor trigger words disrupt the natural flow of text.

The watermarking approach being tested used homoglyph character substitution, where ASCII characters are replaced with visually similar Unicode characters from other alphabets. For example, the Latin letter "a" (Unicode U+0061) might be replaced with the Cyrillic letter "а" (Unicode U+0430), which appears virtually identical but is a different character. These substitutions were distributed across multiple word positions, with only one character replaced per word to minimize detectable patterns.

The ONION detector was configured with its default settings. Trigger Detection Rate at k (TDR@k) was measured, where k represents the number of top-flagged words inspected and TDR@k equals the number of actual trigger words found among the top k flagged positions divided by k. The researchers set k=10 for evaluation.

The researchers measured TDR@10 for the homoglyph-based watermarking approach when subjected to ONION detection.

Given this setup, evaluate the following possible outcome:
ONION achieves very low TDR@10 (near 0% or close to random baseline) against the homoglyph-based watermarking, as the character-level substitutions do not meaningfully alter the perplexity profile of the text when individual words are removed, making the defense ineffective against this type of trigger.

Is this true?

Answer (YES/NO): YES